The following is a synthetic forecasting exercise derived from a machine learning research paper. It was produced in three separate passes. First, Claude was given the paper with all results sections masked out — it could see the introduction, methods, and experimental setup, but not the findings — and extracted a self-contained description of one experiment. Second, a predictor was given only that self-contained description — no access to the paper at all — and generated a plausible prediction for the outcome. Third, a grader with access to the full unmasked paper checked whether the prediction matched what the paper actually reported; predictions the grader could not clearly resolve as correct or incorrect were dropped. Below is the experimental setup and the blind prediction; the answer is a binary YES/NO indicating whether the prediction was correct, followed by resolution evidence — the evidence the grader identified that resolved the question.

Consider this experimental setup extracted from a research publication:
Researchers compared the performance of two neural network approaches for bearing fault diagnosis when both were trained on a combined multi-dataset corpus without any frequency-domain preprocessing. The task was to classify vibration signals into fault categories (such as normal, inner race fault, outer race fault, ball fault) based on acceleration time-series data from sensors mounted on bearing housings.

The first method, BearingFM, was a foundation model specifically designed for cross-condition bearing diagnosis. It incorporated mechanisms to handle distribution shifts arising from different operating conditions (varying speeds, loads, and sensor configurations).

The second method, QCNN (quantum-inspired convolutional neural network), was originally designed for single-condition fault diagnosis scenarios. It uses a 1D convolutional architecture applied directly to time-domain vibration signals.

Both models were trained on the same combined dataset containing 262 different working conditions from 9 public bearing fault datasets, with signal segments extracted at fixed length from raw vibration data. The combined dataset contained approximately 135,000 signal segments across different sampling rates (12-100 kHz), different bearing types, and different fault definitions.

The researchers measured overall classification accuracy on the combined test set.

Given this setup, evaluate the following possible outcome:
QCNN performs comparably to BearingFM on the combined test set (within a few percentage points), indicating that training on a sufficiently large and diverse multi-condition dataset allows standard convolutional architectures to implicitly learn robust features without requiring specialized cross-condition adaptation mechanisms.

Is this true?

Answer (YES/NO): NO